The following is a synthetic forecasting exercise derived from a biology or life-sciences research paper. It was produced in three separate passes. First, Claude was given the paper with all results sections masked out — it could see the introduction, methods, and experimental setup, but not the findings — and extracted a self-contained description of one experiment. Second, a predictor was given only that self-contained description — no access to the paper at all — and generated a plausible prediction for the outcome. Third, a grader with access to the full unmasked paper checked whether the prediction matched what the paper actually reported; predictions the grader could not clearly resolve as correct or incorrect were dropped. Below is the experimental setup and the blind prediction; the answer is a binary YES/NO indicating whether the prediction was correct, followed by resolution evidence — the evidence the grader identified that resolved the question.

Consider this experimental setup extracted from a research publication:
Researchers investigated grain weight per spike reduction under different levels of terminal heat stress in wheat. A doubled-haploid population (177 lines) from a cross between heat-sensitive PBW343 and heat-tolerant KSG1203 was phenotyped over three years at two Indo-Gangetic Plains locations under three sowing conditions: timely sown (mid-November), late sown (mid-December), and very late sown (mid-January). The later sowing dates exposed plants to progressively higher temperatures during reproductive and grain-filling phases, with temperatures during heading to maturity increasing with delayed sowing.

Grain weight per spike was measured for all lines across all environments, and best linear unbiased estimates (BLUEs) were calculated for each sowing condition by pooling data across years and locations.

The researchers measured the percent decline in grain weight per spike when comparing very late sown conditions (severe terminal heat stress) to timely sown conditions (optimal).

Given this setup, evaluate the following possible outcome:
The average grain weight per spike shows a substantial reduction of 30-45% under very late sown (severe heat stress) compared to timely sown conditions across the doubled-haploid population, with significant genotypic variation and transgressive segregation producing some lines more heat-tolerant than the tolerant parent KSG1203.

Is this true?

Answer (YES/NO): YES